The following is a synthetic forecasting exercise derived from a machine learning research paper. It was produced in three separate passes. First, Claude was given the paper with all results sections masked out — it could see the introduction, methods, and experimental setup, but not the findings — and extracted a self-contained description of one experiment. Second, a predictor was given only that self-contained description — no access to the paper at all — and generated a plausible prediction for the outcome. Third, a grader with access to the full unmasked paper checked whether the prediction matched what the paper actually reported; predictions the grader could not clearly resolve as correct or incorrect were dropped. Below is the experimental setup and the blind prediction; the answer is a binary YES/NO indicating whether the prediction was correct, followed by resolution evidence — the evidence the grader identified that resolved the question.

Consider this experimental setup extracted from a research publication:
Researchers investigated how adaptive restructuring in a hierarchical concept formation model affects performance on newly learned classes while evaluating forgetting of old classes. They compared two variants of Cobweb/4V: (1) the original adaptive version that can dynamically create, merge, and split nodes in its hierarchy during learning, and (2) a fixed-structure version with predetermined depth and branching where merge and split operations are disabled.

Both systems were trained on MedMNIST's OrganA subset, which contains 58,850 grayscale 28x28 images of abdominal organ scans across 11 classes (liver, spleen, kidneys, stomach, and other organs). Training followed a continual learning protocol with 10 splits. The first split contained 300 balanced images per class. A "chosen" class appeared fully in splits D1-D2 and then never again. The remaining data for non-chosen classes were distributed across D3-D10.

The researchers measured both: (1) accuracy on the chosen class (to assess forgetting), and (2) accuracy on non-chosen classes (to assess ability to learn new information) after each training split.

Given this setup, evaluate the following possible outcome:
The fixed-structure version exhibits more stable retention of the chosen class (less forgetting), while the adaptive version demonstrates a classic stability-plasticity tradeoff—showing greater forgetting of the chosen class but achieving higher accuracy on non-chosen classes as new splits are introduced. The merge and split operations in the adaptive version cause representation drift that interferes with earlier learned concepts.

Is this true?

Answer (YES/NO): NO